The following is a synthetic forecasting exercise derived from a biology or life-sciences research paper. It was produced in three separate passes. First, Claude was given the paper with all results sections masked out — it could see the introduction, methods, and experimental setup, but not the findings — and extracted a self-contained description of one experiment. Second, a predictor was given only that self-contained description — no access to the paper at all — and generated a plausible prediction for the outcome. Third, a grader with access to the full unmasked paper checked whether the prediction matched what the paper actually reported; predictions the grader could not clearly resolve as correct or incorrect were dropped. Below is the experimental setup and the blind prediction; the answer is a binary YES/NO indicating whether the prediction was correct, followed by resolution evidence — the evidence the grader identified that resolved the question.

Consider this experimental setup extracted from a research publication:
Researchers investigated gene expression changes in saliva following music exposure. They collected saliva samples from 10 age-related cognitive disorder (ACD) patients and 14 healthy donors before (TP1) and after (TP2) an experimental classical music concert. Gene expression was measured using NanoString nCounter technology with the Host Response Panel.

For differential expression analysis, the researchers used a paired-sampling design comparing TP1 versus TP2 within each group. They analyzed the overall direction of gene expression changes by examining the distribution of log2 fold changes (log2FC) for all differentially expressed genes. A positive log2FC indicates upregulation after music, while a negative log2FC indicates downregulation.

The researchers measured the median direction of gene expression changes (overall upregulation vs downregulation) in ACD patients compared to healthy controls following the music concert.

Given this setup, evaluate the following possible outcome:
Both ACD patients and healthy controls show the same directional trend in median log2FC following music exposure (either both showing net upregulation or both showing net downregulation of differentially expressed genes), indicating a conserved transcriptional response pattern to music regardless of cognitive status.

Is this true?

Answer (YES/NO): NO